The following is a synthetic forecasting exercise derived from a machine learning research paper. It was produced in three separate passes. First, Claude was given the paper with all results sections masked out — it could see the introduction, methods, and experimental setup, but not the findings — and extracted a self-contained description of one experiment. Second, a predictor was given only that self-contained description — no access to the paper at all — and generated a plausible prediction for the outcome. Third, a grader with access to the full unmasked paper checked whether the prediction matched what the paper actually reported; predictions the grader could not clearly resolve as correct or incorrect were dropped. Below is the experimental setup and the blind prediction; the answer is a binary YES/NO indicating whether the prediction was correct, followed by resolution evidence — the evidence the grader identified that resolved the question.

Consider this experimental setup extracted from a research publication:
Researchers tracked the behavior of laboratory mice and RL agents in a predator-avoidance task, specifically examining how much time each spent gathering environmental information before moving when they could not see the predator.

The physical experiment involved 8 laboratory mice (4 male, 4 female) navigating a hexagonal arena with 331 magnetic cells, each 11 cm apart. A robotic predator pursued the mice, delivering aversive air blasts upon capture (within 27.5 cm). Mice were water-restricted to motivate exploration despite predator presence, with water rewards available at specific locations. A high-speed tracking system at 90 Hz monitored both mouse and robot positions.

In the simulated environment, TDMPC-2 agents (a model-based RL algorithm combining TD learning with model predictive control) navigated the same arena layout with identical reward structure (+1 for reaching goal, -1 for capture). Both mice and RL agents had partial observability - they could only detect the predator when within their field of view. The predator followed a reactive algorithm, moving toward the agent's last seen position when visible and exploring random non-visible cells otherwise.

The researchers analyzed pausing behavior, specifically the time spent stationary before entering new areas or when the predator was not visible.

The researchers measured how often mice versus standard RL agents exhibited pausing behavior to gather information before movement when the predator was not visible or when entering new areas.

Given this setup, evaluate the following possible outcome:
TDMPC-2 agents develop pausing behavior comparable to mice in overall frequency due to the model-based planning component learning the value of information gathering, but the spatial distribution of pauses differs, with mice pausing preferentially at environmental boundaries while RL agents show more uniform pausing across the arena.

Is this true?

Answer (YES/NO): NO